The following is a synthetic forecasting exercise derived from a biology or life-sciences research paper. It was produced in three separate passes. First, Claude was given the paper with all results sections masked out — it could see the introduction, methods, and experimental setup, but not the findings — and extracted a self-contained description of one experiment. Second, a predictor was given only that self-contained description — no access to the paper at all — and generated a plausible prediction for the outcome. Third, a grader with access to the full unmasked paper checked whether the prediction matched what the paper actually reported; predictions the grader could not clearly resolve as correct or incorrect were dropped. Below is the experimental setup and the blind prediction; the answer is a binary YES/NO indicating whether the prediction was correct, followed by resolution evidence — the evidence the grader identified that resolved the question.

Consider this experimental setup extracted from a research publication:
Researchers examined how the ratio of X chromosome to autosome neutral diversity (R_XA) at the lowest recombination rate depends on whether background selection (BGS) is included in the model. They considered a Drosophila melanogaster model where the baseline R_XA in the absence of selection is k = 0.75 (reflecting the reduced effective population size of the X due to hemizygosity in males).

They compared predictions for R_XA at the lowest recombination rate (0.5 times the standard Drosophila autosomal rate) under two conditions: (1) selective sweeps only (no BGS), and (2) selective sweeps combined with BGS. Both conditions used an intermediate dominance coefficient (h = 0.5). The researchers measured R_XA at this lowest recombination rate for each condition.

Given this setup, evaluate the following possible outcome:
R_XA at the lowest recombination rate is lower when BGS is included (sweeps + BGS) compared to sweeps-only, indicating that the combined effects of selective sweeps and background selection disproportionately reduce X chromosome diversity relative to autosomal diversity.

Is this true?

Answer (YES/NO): NO